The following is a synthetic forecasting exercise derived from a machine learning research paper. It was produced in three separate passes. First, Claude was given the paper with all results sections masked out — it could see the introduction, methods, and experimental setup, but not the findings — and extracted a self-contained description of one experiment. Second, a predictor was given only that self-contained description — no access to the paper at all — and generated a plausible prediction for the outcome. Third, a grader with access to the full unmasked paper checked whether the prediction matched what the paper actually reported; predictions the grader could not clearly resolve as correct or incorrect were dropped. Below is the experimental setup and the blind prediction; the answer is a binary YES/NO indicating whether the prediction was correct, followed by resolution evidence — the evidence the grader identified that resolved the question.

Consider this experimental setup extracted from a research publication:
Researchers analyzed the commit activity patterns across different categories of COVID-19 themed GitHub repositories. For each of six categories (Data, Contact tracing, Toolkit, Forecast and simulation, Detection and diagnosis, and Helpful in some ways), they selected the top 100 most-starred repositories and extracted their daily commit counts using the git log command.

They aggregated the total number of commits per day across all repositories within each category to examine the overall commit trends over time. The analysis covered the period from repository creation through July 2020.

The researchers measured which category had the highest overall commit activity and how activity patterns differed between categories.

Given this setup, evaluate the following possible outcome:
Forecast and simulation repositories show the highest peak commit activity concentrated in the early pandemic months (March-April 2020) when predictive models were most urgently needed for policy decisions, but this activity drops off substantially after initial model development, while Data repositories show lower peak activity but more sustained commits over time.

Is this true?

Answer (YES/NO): NO